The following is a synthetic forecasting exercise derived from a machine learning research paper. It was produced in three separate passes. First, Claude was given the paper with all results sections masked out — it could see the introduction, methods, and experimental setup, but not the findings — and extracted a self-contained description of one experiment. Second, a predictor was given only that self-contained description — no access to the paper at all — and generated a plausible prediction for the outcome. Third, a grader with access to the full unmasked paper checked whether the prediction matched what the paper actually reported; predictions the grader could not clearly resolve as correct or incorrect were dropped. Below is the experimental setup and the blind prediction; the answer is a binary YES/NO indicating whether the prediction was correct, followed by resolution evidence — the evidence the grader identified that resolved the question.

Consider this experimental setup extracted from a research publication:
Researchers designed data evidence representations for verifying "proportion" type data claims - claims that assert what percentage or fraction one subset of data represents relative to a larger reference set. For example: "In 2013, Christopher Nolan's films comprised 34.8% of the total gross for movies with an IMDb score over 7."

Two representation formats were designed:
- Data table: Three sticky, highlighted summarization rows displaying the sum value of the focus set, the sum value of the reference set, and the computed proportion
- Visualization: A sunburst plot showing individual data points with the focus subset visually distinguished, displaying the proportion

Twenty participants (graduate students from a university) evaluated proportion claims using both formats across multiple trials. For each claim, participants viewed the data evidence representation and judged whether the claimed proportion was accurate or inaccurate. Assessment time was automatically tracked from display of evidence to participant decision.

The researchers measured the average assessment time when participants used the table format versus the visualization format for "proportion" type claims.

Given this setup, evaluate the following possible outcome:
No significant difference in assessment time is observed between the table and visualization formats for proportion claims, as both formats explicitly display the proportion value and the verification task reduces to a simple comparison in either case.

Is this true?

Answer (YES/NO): YES